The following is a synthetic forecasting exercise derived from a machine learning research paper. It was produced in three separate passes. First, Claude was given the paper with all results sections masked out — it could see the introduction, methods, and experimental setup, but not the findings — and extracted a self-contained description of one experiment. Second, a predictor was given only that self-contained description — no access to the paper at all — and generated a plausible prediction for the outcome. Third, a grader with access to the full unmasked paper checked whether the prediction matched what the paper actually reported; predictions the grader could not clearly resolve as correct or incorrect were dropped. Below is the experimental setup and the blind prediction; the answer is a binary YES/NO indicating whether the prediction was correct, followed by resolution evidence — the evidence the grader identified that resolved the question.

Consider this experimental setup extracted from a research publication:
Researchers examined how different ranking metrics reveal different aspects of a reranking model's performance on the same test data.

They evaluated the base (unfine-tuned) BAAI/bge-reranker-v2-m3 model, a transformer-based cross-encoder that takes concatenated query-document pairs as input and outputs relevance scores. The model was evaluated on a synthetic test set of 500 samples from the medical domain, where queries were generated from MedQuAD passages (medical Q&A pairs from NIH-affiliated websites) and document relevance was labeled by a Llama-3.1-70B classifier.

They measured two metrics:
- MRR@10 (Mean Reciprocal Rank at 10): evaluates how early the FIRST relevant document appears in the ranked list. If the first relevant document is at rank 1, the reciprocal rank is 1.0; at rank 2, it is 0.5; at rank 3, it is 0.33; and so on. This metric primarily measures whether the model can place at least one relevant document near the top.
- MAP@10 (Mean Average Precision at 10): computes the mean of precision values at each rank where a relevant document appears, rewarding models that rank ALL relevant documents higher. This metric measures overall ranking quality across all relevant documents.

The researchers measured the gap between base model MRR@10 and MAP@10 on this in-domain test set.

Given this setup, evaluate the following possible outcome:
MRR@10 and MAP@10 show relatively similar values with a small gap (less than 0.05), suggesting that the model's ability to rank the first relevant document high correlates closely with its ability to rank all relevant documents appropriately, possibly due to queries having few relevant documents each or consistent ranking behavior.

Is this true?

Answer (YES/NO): NO